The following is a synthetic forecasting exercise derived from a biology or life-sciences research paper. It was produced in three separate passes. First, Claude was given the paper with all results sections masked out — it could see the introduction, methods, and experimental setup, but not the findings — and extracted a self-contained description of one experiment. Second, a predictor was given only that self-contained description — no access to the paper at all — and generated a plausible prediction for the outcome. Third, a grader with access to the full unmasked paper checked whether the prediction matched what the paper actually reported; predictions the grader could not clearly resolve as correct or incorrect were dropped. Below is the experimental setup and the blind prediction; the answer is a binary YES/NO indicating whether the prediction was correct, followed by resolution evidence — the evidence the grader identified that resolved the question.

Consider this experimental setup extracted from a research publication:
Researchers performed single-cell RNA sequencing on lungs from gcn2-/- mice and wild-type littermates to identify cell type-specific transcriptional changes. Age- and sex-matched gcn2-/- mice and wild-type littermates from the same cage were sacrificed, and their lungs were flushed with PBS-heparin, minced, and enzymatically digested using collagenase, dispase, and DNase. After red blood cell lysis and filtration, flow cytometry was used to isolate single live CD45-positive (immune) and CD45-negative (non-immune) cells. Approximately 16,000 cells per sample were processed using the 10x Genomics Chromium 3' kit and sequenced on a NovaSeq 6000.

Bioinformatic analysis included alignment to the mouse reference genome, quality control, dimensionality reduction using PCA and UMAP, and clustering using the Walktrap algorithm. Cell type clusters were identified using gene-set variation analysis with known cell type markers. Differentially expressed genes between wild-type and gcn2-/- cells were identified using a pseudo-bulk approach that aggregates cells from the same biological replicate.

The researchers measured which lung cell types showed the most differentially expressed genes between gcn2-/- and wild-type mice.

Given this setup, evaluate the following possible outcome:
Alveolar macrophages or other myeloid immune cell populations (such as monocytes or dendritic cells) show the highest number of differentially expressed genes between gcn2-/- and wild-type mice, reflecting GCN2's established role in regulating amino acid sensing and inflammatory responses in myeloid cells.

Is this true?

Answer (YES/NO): NO